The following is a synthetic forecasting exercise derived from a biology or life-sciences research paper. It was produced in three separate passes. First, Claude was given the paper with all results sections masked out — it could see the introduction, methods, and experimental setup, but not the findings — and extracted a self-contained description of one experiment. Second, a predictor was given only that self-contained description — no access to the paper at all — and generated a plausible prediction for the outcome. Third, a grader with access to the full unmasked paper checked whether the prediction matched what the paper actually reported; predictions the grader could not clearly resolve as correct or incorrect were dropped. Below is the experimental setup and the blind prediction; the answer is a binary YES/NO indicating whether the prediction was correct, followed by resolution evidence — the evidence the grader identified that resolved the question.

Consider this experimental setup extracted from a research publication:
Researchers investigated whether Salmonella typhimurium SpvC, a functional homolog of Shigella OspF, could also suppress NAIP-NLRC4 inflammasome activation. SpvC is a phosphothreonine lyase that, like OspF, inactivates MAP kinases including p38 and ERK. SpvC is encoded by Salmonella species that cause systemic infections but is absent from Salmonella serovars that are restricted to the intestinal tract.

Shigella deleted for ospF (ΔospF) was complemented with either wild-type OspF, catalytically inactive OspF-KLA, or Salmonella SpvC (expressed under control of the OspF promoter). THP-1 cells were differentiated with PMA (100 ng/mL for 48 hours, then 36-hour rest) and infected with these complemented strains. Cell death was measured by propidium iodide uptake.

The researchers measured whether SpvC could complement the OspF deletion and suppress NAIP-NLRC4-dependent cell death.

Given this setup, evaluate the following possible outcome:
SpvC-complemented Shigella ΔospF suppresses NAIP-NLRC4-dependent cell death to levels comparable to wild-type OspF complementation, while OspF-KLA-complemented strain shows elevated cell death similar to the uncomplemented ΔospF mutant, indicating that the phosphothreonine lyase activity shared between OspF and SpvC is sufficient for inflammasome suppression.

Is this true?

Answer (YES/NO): YES